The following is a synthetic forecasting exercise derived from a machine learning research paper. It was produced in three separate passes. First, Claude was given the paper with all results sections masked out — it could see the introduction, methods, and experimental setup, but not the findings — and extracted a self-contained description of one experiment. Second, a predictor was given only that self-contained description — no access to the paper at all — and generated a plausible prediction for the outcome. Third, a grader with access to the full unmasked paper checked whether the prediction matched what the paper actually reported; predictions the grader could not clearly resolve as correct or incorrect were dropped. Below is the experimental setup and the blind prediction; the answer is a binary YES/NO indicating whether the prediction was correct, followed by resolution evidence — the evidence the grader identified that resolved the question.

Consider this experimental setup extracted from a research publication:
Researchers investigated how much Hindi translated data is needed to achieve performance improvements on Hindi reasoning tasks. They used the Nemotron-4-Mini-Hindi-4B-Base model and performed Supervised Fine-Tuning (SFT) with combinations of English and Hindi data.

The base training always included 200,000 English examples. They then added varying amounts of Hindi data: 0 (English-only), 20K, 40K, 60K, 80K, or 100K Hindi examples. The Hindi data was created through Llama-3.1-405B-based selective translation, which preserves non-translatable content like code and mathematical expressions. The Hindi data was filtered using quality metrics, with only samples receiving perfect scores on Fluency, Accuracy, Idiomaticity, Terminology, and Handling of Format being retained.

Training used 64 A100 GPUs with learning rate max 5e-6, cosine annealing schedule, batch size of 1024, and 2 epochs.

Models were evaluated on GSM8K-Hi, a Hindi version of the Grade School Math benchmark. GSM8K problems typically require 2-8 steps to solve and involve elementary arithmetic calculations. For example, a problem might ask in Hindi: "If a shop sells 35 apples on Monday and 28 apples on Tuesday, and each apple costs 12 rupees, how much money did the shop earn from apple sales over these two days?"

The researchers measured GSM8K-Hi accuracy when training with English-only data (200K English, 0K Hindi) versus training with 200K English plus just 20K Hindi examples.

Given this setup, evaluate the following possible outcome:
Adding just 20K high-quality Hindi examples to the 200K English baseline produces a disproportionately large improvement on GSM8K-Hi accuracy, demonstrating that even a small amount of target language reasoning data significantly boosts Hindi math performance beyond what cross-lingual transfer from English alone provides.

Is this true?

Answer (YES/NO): YES